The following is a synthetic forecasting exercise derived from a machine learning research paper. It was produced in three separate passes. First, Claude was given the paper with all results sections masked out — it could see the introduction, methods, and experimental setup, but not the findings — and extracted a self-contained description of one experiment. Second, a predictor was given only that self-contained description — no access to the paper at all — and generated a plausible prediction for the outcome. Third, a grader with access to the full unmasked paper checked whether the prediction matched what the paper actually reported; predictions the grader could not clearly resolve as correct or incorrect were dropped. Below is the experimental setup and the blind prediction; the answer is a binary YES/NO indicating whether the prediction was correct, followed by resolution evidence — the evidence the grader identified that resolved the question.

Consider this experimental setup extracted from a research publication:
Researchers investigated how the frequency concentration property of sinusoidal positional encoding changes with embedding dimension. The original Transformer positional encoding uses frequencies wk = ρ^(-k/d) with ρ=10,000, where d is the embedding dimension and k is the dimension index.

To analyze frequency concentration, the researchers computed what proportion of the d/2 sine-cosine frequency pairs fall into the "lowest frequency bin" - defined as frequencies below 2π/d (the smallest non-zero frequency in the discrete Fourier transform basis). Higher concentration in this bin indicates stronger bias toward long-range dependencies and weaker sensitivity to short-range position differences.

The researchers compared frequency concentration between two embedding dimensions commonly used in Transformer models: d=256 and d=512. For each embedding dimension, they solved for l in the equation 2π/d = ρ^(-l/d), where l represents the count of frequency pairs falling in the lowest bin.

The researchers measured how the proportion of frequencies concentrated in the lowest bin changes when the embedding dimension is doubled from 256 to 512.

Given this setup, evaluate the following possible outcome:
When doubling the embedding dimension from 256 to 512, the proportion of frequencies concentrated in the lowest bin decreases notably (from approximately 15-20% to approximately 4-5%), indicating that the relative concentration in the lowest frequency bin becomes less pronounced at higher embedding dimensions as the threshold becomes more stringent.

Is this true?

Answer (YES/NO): NO